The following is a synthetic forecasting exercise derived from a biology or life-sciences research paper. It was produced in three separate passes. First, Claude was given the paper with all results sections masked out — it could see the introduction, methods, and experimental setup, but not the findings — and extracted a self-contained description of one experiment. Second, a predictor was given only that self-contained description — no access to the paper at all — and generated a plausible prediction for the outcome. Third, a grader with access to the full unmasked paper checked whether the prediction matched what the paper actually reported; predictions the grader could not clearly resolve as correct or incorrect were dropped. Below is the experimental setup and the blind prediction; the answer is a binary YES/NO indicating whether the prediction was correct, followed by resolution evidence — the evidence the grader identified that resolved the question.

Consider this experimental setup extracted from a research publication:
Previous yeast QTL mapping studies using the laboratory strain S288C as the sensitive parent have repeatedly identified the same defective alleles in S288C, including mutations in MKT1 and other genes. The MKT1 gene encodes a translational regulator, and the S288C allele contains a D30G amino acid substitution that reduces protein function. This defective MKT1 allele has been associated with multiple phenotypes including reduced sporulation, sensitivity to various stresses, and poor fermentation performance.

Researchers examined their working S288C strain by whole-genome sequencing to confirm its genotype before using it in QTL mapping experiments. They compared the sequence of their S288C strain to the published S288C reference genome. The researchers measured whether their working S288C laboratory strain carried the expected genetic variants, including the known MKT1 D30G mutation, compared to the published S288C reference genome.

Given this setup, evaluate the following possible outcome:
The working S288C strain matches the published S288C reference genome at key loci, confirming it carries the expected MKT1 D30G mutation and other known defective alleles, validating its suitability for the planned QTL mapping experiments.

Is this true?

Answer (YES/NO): NO